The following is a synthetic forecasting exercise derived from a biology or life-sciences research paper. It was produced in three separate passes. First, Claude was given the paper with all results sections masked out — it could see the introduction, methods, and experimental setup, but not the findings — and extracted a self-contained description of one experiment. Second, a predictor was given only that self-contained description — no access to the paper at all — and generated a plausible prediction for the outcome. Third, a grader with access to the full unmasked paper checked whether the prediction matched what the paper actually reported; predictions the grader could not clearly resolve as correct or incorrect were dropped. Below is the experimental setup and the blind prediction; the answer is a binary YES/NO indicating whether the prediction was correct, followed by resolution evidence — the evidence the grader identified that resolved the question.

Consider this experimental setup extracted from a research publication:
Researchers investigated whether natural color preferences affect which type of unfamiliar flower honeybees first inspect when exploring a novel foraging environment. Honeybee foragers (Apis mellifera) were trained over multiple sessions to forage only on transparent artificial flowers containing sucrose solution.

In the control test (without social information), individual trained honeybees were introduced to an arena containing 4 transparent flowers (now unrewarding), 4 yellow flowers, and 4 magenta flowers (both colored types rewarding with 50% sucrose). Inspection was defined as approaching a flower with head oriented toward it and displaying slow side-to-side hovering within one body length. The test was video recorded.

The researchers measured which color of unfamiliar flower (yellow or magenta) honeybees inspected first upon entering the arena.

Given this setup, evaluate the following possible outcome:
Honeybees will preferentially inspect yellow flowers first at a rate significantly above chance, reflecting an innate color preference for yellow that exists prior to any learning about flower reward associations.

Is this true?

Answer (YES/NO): NO